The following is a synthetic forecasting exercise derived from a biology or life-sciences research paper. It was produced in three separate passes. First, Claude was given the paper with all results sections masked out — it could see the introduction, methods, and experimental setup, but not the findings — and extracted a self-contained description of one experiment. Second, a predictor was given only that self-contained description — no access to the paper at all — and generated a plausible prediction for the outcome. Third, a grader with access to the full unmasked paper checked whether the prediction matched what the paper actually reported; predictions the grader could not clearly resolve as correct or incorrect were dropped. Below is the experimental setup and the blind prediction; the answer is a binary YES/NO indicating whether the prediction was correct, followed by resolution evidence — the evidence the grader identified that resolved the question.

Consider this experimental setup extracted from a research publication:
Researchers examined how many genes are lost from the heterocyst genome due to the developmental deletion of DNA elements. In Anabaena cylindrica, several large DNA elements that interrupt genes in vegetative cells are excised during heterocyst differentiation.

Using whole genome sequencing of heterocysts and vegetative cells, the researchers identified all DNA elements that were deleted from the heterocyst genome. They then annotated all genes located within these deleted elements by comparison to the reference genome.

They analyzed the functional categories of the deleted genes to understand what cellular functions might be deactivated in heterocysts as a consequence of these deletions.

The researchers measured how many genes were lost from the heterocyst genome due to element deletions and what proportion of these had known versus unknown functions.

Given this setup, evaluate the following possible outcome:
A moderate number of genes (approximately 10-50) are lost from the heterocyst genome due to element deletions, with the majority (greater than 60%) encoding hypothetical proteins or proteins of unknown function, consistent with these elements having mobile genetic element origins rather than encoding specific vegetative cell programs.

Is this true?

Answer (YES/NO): NO